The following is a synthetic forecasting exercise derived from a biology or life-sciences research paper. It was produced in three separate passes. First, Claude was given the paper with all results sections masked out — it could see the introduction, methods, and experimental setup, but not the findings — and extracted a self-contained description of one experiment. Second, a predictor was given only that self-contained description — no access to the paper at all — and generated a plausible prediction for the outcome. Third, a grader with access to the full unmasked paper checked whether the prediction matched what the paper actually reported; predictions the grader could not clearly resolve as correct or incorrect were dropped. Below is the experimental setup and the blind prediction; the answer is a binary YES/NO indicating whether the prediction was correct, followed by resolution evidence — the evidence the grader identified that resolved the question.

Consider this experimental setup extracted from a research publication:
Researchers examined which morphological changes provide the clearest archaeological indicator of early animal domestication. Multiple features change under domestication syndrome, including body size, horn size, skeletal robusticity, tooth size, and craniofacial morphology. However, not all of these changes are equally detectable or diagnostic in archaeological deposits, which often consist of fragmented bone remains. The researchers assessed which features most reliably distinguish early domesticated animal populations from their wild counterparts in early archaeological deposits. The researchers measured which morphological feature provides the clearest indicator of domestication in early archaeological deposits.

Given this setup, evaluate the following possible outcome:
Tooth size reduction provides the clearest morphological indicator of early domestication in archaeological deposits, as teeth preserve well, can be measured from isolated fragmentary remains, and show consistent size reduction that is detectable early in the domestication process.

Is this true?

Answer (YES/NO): NO